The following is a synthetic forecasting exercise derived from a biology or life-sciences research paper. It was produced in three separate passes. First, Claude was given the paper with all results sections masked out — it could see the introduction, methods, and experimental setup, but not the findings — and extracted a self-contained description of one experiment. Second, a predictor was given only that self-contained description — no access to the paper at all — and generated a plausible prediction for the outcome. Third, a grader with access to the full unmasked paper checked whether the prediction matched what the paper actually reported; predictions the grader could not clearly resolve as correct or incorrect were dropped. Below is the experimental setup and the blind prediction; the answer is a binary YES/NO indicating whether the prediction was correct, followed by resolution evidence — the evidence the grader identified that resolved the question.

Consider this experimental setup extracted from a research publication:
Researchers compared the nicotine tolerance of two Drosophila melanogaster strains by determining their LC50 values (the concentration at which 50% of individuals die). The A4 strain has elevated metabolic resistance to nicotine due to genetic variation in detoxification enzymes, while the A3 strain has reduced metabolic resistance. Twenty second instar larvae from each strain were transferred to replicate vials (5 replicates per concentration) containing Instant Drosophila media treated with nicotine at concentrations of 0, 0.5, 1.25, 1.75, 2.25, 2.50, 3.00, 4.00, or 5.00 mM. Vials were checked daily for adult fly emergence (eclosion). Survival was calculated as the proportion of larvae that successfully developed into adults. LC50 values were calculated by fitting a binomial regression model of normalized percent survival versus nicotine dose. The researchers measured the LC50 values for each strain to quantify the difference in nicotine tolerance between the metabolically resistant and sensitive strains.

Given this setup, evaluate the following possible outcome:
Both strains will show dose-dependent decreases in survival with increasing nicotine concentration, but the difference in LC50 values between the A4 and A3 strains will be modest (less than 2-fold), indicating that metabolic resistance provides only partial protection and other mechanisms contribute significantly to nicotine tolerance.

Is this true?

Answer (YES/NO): NO